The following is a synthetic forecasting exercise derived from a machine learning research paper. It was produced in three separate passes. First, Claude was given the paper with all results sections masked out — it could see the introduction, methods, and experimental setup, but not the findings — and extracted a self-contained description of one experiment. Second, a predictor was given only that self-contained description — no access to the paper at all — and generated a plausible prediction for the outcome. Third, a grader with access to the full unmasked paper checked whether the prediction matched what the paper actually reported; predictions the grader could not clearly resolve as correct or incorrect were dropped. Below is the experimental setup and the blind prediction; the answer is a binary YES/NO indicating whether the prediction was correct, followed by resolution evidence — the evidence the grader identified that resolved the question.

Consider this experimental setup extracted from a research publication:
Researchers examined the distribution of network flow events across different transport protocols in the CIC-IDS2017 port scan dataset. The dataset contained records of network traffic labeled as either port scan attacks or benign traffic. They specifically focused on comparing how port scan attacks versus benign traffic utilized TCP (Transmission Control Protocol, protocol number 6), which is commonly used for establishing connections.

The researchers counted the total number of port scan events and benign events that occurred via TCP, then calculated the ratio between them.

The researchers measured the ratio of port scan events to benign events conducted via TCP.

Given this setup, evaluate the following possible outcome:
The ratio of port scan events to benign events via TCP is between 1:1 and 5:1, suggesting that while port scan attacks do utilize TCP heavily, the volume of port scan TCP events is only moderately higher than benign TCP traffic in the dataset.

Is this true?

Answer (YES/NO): YES